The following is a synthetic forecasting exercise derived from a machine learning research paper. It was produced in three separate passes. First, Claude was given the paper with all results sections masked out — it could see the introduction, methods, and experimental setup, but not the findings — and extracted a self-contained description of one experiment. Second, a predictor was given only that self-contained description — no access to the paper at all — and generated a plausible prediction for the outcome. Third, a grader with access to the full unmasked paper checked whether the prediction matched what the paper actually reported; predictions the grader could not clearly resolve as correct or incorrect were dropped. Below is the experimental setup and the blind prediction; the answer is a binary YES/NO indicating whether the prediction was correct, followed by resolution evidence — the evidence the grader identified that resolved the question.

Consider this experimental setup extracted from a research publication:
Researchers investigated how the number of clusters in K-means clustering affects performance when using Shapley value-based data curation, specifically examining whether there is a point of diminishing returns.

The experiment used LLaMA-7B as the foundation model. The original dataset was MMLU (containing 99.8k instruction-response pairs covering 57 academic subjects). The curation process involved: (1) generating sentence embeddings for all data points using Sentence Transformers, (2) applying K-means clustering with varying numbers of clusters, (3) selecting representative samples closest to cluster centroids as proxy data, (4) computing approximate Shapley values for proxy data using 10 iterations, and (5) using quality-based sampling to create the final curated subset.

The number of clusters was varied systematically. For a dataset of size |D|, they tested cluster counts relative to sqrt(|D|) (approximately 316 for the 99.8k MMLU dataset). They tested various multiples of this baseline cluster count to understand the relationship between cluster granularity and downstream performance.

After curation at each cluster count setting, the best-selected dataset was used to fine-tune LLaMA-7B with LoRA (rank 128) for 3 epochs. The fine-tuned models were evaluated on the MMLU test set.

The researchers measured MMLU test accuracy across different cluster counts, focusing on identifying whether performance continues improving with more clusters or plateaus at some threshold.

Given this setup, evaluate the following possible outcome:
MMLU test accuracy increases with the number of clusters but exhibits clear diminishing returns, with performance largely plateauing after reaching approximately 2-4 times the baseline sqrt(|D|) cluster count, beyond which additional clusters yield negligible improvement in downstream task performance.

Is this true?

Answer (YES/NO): YES